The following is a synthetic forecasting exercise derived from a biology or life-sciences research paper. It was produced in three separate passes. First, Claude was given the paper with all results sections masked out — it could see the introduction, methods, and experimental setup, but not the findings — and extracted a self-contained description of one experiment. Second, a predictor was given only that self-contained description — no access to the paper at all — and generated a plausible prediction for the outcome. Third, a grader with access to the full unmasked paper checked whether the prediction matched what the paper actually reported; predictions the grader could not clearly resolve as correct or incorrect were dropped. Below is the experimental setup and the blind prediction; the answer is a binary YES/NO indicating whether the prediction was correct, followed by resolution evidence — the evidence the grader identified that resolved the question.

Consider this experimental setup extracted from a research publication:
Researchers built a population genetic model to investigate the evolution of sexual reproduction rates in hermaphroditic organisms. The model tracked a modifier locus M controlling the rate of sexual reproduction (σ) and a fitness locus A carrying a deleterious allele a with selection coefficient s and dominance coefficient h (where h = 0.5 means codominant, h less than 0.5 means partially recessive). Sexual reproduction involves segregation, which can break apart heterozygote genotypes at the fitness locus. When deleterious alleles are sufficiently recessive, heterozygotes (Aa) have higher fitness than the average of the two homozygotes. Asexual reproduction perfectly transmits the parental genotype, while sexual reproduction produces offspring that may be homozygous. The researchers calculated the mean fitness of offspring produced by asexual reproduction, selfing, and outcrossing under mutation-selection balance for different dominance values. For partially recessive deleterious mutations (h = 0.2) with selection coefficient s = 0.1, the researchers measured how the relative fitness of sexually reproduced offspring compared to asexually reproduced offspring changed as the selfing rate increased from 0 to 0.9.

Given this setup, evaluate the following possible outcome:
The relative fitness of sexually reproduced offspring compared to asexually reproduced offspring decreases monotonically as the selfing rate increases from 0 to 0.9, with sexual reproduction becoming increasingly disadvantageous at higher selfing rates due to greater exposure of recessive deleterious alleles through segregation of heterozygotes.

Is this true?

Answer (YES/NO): YES